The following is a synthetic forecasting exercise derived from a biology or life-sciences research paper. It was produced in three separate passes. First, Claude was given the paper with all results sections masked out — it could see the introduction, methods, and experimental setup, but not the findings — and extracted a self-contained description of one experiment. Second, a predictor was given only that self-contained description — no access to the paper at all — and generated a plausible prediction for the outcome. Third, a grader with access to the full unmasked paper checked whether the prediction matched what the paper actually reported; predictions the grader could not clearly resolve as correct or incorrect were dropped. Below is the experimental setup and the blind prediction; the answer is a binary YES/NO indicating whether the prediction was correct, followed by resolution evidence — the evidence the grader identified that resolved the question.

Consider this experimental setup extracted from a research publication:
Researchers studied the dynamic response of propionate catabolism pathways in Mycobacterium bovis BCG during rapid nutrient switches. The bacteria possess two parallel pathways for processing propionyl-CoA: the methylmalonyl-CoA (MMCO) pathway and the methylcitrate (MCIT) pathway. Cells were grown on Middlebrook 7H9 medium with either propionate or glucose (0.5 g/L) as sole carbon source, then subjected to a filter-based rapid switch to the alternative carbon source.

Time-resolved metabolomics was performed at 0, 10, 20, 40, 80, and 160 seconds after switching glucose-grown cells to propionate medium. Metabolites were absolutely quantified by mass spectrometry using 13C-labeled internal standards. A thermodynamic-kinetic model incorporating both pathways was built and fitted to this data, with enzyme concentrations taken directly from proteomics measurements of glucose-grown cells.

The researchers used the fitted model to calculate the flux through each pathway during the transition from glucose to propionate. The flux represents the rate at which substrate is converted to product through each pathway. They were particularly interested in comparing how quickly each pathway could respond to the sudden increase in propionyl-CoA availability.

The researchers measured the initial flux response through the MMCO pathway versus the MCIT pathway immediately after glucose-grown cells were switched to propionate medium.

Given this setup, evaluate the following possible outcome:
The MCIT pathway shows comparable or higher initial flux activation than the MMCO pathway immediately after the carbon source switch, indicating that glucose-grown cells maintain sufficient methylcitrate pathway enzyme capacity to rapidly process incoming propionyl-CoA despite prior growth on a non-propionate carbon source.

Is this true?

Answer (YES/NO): NO